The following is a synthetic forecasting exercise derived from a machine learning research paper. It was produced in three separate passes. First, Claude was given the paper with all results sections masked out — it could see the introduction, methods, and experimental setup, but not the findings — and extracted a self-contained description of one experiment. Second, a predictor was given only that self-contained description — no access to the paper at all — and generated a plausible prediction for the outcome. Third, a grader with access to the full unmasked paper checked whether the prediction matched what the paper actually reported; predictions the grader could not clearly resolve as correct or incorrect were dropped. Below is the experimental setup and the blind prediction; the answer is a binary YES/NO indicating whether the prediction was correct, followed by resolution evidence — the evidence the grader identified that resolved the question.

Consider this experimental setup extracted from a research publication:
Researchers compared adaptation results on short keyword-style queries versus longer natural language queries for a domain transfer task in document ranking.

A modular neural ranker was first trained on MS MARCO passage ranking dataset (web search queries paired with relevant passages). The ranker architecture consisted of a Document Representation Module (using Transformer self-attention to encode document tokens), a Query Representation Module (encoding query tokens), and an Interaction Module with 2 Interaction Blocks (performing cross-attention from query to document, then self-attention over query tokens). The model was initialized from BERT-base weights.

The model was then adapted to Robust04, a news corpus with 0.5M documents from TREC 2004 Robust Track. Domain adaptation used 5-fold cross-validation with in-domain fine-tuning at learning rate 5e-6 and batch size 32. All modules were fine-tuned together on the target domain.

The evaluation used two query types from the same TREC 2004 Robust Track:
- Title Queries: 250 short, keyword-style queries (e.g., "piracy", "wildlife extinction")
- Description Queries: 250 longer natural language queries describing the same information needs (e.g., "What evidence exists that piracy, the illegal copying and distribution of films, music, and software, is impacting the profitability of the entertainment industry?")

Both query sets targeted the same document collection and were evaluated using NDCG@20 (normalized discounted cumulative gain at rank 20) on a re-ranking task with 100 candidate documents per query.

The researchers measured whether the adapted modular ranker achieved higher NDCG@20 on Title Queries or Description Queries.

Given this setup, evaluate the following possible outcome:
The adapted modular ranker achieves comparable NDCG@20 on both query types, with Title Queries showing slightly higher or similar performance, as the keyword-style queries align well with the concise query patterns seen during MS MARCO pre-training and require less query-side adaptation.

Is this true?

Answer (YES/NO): NO